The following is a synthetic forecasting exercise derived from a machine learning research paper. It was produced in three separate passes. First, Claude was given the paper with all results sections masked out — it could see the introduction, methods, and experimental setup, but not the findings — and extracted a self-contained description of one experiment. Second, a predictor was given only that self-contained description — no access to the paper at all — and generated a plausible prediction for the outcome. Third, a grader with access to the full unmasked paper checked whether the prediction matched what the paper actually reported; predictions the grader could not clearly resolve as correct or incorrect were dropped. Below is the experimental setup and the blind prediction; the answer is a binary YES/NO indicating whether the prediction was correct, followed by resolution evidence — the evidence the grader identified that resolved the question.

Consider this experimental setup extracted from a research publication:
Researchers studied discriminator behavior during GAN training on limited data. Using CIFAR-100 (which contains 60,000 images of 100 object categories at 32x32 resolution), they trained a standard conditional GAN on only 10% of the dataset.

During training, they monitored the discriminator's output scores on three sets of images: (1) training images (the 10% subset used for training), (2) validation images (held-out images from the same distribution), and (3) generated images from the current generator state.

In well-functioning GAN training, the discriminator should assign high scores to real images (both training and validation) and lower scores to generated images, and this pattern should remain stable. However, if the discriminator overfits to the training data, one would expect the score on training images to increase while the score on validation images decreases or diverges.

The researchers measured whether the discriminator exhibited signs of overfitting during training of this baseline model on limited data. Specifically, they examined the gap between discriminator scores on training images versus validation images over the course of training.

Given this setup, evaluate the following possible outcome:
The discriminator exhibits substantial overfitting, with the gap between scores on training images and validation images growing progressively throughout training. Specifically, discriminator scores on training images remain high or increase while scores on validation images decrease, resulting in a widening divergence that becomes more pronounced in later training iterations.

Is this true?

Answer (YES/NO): YES